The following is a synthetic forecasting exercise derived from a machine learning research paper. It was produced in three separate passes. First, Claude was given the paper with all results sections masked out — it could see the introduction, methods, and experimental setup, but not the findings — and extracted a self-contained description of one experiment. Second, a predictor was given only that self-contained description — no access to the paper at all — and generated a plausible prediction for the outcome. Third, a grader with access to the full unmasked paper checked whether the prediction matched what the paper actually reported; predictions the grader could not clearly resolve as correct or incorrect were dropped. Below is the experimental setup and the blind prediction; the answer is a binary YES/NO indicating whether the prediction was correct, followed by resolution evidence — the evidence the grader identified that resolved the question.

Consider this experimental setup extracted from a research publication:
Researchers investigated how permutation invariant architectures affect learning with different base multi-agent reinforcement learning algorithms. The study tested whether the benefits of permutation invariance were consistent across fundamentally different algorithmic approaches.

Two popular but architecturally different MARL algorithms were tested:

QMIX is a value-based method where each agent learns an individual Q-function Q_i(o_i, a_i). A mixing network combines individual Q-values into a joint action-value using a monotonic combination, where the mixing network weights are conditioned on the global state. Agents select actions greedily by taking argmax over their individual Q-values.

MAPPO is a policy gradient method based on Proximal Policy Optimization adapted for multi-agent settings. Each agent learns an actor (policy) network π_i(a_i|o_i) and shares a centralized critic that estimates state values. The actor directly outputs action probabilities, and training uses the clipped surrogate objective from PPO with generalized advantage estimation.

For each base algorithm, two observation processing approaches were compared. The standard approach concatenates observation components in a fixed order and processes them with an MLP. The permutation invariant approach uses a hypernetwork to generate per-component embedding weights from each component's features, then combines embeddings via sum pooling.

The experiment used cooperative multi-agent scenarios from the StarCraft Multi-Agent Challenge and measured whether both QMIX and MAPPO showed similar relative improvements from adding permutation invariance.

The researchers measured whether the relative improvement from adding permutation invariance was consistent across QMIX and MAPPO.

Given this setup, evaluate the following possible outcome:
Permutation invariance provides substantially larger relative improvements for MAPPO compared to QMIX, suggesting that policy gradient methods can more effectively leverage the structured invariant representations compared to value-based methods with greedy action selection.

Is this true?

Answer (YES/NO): NO